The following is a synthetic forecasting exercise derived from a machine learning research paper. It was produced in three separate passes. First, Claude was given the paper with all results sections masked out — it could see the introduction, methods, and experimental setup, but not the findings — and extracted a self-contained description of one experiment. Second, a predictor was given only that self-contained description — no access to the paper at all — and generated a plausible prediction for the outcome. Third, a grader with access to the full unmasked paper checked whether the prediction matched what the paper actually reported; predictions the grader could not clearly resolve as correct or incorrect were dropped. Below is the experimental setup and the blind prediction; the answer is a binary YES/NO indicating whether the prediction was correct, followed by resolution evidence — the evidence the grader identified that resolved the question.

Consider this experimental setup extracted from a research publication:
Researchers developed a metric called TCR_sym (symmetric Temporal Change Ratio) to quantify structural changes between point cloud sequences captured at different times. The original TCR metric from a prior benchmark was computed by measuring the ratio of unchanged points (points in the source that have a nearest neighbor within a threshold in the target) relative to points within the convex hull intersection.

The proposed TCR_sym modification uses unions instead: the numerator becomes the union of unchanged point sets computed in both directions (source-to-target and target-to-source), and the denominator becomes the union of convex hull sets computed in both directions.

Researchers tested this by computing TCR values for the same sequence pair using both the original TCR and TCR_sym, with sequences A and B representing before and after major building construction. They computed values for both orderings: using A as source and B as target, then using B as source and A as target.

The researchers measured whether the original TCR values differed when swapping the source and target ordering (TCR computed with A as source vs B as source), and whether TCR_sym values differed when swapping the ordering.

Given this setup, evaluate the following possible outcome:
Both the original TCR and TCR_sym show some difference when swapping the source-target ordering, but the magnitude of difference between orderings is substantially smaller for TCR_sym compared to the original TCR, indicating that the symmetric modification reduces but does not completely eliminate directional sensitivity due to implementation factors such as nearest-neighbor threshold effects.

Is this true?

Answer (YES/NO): NO